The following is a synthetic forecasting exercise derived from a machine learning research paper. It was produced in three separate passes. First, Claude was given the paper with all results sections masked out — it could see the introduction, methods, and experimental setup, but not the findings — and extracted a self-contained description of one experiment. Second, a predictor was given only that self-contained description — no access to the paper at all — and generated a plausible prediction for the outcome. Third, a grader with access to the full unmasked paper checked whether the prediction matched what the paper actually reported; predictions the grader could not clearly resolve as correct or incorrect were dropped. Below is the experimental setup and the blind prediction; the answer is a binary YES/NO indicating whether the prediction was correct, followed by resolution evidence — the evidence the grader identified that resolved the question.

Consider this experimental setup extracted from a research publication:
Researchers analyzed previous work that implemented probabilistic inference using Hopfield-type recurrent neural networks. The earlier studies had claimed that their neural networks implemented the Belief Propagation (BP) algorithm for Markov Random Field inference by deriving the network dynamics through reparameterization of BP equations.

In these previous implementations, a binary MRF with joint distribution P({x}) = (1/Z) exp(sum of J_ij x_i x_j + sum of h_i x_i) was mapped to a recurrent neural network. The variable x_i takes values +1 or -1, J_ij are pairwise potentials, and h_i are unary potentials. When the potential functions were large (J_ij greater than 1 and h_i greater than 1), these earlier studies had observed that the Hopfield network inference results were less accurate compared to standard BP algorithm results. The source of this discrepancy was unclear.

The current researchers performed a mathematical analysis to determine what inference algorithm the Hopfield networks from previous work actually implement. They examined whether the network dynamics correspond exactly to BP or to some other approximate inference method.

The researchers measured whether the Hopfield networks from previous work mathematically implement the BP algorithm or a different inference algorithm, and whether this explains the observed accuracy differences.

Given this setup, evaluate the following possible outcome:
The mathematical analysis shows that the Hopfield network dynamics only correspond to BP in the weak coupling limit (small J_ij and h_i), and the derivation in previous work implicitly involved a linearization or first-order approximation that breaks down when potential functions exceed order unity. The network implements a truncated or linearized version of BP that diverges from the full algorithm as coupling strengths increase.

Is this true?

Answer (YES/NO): NO